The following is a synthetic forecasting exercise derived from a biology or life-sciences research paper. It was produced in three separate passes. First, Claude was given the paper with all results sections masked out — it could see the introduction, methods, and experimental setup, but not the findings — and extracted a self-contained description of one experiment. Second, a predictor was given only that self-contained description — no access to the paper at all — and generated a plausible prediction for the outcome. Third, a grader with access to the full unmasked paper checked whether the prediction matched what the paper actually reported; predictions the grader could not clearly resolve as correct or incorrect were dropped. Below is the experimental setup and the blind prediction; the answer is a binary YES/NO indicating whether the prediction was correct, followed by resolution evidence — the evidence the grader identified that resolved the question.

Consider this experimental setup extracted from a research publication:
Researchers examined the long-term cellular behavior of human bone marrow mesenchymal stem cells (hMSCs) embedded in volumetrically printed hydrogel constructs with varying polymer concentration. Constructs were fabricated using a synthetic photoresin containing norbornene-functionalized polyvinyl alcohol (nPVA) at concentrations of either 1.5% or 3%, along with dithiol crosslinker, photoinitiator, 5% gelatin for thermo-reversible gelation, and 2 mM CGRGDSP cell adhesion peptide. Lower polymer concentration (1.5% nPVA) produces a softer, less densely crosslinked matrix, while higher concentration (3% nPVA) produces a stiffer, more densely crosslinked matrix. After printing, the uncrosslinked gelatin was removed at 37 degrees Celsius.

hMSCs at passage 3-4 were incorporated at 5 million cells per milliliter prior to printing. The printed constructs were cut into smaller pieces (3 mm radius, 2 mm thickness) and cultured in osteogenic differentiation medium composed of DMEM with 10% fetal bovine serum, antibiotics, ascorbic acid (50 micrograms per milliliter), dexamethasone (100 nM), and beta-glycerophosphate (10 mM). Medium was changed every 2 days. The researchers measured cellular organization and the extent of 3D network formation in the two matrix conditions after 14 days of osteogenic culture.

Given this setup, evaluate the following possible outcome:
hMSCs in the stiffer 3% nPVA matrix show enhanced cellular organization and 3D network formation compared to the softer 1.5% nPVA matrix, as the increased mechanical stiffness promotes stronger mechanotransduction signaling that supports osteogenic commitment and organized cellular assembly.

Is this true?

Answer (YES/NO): NO